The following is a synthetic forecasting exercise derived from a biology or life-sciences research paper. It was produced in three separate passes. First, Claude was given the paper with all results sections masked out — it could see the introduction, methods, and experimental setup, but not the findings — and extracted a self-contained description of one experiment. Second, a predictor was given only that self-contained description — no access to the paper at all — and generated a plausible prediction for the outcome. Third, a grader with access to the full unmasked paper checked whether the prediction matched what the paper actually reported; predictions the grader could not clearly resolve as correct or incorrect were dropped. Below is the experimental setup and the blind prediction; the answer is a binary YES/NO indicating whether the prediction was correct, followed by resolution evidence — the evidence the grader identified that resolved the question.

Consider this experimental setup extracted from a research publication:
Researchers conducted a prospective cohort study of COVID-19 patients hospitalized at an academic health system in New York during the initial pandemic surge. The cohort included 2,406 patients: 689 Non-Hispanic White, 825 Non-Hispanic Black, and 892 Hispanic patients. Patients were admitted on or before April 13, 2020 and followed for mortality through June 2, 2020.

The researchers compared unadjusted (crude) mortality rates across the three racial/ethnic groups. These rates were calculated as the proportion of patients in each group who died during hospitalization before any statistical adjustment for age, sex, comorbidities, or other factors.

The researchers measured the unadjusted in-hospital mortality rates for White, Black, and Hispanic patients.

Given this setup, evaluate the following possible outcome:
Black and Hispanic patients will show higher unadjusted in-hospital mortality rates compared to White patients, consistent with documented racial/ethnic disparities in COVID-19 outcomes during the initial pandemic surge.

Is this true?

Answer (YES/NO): NO